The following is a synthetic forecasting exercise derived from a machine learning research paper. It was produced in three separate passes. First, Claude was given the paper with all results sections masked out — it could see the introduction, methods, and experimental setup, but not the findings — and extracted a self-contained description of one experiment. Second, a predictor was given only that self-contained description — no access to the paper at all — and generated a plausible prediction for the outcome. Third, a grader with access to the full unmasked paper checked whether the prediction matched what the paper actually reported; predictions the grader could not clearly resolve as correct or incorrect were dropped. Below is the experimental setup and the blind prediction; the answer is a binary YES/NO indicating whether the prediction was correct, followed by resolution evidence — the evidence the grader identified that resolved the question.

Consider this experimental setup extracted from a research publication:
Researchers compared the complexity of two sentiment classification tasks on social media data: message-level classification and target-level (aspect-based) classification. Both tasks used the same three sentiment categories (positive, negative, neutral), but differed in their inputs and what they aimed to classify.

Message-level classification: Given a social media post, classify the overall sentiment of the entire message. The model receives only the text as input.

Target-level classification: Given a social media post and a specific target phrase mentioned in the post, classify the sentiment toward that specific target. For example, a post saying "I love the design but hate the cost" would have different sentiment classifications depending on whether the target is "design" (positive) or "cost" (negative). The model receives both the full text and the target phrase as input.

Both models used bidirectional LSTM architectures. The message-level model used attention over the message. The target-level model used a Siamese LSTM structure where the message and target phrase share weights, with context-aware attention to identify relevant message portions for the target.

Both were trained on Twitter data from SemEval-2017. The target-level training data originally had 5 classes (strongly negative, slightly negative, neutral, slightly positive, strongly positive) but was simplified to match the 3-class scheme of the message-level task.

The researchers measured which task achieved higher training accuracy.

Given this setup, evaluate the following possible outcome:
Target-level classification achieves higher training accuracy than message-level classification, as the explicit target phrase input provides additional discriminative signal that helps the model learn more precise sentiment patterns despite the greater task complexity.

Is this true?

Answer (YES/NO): NO